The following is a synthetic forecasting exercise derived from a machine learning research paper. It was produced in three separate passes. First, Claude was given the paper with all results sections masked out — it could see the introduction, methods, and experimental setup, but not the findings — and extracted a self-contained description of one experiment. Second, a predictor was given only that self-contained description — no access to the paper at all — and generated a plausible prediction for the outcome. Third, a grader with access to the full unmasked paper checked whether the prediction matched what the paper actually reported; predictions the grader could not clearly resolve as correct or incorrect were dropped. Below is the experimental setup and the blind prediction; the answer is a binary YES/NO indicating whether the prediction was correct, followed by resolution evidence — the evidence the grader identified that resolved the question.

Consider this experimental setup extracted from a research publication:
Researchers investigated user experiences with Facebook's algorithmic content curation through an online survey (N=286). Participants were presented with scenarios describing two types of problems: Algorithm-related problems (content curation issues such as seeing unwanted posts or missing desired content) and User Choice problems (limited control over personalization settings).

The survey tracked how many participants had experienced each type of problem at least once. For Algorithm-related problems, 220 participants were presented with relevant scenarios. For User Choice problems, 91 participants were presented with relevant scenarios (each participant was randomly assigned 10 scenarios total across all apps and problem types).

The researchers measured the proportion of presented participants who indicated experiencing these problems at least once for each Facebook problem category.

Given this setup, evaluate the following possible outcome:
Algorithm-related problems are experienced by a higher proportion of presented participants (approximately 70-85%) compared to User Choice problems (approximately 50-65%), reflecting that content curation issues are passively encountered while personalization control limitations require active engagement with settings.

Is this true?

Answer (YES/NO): NO